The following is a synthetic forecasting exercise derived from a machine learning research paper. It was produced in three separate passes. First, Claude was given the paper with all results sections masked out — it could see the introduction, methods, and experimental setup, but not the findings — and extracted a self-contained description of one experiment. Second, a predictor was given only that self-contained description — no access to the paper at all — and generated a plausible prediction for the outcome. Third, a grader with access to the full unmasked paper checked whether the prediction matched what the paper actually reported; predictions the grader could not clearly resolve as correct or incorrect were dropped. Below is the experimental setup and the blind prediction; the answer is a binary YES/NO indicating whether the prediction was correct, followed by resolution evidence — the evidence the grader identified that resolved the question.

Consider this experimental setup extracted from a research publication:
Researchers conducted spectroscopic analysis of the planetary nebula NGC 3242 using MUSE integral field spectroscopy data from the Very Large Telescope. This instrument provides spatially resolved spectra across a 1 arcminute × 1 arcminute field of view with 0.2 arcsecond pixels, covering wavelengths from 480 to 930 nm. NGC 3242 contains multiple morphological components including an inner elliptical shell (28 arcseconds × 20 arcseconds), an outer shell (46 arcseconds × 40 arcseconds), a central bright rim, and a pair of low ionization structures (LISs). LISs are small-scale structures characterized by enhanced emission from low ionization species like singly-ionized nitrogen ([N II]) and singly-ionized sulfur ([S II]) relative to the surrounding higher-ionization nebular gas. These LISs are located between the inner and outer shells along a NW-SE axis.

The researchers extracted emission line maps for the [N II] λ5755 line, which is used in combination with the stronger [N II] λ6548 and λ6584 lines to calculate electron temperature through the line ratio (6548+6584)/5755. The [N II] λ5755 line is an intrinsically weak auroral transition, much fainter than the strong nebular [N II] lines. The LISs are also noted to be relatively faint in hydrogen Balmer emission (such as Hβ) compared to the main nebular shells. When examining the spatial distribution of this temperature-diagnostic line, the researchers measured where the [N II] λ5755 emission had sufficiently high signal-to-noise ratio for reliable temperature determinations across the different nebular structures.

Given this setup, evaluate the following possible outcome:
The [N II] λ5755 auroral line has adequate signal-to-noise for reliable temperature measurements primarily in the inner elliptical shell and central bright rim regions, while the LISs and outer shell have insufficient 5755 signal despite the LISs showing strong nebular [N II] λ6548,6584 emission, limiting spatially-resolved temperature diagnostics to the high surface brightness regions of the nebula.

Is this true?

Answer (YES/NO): NO